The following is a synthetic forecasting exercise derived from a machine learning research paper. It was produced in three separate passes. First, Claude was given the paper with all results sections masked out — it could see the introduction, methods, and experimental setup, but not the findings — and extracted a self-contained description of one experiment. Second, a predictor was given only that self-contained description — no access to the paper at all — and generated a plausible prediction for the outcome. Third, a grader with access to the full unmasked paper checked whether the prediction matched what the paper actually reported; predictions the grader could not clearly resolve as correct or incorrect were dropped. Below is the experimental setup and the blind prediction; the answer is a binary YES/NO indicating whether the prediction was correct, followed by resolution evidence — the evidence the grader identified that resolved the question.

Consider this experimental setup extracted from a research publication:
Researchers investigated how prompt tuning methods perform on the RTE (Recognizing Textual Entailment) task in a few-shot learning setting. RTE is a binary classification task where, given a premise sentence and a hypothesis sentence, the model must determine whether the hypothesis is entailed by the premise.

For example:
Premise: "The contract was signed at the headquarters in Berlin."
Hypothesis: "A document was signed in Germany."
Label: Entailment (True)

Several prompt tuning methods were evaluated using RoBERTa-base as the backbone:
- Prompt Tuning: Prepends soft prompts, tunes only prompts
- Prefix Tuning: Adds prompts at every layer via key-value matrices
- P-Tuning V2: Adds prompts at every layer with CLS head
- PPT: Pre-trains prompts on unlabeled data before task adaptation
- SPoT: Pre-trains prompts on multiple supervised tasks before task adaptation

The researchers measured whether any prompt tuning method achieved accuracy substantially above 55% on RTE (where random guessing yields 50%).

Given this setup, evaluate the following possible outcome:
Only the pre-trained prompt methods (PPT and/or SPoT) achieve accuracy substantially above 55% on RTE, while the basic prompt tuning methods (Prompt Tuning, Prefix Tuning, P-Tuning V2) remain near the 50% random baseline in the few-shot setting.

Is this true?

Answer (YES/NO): NO